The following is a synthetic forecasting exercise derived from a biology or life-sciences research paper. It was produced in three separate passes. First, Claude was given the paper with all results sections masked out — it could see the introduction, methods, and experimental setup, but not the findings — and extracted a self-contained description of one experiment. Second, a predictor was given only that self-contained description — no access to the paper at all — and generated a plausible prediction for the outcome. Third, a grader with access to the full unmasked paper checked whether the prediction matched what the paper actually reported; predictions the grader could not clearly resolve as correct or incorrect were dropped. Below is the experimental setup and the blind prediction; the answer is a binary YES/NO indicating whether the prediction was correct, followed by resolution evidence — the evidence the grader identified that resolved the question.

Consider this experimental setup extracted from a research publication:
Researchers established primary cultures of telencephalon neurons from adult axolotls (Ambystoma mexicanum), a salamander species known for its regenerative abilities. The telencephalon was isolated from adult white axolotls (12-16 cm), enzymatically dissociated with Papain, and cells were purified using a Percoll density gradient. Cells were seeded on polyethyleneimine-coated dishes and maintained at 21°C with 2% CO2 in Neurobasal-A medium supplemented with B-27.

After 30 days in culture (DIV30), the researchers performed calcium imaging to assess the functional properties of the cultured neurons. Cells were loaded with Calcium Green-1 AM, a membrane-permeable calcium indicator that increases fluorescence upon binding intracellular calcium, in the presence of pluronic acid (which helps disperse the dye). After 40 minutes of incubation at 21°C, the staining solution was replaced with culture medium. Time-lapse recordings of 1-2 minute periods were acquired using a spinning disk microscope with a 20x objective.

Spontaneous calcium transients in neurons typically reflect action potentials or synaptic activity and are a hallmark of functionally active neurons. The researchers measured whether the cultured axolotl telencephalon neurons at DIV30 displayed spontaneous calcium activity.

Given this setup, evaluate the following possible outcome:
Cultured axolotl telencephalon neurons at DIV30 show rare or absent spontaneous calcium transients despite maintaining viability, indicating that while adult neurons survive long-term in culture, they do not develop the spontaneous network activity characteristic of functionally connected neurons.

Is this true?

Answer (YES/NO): NO